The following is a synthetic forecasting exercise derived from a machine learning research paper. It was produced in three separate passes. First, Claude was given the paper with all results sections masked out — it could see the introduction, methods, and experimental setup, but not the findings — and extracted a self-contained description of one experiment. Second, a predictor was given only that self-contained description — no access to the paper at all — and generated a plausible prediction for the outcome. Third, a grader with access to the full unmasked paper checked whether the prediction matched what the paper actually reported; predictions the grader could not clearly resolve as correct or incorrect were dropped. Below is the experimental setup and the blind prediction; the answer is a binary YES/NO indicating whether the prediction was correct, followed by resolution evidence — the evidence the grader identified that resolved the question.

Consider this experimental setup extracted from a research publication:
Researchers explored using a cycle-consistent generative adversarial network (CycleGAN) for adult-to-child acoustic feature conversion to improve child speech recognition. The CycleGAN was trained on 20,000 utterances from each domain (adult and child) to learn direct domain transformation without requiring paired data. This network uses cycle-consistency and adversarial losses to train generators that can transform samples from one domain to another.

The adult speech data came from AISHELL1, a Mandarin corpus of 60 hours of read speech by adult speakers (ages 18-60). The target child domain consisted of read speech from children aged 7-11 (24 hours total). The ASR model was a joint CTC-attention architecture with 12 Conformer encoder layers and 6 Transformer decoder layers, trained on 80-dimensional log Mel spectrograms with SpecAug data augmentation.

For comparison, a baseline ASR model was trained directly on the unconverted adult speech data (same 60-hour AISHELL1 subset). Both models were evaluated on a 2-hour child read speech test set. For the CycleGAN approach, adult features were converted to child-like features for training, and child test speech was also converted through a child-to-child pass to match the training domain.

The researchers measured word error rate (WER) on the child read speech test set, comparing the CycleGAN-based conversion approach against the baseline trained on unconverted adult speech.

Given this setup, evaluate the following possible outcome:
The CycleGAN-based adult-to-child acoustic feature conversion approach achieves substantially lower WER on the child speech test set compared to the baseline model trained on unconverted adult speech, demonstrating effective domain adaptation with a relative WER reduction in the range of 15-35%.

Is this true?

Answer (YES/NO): NO